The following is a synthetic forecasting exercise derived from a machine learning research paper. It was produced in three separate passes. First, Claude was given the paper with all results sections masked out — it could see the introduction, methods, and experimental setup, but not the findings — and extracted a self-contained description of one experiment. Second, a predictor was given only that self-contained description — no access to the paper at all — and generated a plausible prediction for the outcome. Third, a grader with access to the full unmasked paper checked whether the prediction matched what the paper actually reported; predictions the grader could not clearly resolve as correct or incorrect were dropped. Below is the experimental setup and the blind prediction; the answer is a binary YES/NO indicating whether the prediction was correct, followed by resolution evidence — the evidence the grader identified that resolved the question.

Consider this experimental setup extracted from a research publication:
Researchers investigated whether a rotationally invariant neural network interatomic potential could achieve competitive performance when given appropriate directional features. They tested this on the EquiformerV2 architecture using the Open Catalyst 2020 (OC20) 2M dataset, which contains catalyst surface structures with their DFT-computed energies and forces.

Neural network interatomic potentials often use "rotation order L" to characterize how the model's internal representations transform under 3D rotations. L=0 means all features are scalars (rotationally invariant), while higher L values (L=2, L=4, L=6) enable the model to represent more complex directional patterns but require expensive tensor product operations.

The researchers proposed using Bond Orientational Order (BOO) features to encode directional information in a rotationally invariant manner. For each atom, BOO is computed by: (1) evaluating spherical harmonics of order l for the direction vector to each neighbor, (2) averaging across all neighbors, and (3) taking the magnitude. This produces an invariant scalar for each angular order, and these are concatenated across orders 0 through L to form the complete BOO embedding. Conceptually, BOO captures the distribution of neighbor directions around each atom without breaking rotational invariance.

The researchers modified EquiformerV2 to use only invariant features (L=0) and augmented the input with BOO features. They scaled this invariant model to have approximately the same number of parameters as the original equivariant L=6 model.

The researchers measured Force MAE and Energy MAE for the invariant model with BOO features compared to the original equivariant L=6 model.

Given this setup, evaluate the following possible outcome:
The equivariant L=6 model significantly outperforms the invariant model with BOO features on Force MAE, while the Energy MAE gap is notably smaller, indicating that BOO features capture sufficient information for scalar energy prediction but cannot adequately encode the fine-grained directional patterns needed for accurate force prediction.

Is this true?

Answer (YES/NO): NO